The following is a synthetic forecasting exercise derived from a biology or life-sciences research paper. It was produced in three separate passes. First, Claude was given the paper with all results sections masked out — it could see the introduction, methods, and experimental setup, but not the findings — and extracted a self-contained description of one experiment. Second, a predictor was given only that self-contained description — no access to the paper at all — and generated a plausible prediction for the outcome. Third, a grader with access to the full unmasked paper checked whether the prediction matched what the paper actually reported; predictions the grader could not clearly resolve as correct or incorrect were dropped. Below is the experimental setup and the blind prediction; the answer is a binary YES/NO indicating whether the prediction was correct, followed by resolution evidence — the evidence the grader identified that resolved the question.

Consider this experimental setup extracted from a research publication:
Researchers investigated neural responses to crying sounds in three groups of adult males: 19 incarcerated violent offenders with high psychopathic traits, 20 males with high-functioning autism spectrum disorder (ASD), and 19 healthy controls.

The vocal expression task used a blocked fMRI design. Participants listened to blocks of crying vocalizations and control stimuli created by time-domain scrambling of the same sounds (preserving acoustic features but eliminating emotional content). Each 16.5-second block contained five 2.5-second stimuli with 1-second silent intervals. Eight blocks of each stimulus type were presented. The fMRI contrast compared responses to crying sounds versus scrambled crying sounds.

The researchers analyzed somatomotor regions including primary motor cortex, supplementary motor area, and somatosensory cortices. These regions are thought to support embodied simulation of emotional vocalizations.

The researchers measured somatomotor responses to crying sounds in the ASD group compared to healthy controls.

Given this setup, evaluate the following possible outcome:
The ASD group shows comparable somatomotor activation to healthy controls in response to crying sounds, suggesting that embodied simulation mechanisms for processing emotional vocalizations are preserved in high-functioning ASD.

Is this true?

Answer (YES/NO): YES